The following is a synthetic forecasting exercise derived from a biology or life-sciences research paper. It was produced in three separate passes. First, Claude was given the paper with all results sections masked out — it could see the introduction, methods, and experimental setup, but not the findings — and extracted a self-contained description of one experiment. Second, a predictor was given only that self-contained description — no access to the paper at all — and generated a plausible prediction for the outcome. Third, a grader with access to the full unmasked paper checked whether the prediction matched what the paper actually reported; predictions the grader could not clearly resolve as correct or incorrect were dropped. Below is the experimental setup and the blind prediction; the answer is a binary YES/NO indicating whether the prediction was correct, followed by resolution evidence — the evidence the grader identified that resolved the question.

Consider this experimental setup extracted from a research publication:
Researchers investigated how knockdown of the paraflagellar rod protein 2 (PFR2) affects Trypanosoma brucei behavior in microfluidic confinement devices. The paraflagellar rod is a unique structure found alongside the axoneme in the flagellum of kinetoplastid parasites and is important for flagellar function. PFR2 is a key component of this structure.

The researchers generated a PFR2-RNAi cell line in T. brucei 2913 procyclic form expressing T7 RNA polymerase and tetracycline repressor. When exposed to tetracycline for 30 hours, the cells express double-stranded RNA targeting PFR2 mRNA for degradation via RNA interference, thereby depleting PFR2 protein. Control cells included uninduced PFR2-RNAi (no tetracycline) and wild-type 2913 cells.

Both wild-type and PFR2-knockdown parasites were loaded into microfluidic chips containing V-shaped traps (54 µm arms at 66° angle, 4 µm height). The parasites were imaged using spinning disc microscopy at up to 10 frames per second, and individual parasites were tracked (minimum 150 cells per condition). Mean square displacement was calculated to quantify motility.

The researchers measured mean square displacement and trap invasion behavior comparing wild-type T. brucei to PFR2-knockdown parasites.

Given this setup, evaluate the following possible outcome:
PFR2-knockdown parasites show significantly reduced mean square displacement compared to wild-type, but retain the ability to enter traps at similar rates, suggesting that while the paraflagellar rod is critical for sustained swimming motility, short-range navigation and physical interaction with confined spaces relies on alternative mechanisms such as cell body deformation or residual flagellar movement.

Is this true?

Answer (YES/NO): NO